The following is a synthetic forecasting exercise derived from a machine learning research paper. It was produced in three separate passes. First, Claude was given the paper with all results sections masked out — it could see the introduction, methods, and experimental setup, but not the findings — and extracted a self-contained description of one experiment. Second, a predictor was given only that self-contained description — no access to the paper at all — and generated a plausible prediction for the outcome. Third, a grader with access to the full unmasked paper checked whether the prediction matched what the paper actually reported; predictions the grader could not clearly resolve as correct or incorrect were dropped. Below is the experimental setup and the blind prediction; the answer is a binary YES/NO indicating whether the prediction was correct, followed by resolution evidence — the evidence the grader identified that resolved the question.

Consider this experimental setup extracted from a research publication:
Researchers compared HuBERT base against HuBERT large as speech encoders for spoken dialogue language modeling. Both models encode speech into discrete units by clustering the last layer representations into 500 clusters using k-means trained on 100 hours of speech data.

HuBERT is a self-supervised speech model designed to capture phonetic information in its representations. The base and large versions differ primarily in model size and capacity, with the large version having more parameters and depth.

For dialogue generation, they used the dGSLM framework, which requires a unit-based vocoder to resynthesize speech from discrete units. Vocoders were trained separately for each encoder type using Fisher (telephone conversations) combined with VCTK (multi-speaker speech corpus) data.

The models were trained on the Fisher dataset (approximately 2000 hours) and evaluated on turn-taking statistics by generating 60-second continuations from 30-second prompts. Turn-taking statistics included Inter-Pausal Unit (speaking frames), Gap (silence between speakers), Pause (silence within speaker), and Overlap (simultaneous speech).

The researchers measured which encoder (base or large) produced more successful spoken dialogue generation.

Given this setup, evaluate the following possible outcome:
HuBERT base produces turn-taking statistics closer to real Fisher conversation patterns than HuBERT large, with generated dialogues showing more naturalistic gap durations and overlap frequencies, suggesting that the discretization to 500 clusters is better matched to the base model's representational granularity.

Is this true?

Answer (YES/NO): YES